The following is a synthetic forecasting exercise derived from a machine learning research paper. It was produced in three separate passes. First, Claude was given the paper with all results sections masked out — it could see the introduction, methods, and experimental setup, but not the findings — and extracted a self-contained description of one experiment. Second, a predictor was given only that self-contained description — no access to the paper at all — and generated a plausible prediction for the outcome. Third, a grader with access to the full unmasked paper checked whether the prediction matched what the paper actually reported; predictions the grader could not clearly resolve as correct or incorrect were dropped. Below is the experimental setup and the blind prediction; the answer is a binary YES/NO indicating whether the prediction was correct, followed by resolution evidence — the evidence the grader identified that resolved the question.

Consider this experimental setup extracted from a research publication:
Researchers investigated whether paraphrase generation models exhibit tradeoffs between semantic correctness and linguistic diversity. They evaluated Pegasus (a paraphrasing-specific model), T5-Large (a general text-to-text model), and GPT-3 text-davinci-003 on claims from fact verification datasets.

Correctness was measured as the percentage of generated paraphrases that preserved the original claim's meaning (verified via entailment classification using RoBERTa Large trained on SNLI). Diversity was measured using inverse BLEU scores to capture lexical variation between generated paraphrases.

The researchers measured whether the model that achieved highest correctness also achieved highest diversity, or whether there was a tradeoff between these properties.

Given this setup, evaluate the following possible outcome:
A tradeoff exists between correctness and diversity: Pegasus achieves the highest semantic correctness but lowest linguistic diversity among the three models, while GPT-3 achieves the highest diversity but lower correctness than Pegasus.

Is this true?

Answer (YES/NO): NO